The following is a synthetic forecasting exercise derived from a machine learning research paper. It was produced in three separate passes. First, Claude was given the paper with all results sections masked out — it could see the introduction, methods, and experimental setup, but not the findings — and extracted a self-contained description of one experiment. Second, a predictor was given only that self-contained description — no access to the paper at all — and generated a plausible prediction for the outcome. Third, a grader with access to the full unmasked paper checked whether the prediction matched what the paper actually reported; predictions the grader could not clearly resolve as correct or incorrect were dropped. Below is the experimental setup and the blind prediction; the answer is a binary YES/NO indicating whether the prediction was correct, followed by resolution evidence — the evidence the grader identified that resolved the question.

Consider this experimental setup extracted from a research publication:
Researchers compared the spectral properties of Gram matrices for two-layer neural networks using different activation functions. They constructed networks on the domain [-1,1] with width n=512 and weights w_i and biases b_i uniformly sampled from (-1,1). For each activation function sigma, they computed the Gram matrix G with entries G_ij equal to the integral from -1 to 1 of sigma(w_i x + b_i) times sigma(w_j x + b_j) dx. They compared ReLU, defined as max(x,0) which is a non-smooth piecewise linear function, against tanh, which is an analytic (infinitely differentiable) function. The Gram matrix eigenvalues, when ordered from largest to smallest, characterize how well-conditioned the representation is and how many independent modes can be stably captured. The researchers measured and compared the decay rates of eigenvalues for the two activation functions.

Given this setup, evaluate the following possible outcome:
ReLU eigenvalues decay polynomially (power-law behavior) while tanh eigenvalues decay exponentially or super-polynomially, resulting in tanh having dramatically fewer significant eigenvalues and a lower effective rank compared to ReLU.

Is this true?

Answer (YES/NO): YES